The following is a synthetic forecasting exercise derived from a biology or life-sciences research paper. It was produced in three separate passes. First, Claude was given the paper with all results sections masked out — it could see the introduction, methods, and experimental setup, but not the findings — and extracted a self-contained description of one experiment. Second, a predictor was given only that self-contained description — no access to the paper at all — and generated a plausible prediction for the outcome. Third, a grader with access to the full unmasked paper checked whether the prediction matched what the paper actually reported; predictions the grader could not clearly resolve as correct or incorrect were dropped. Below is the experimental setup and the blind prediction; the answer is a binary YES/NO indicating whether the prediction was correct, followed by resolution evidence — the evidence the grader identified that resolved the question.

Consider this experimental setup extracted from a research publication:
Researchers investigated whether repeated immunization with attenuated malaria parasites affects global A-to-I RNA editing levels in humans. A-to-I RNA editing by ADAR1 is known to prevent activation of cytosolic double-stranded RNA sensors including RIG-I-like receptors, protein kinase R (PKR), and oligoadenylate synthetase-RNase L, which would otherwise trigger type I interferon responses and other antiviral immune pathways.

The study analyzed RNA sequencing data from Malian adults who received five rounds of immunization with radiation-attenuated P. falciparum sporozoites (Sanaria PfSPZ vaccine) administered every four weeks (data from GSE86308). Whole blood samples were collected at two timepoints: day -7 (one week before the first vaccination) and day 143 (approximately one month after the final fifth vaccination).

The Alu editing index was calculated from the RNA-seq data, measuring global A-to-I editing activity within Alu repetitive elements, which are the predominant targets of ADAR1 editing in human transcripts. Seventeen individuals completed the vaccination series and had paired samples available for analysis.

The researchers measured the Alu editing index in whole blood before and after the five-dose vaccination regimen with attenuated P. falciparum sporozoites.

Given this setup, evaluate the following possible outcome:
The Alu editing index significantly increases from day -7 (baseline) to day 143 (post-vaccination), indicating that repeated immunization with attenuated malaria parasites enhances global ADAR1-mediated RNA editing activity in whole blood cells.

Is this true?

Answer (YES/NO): NO